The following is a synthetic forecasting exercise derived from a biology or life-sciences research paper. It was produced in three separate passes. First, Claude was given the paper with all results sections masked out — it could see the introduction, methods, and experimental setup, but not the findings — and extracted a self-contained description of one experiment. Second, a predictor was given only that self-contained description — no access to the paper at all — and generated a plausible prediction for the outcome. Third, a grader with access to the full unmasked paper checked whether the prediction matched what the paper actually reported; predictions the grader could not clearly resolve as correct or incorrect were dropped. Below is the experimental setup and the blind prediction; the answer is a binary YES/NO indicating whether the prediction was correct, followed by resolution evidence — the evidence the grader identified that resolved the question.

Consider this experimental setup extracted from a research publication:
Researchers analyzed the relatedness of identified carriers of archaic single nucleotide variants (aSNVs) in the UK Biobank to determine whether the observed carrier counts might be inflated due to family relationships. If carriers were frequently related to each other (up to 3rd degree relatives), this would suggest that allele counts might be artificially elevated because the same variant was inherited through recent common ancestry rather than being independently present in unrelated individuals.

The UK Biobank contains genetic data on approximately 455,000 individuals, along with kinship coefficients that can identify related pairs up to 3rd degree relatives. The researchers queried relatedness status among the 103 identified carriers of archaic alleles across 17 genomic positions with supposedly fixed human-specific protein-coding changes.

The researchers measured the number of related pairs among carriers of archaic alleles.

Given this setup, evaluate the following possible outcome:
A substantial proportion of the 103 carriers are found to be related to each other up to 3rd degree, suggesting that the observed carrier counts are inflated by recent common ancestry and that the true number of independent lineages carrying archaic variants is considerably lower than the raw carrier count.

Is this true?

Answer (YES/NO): NO